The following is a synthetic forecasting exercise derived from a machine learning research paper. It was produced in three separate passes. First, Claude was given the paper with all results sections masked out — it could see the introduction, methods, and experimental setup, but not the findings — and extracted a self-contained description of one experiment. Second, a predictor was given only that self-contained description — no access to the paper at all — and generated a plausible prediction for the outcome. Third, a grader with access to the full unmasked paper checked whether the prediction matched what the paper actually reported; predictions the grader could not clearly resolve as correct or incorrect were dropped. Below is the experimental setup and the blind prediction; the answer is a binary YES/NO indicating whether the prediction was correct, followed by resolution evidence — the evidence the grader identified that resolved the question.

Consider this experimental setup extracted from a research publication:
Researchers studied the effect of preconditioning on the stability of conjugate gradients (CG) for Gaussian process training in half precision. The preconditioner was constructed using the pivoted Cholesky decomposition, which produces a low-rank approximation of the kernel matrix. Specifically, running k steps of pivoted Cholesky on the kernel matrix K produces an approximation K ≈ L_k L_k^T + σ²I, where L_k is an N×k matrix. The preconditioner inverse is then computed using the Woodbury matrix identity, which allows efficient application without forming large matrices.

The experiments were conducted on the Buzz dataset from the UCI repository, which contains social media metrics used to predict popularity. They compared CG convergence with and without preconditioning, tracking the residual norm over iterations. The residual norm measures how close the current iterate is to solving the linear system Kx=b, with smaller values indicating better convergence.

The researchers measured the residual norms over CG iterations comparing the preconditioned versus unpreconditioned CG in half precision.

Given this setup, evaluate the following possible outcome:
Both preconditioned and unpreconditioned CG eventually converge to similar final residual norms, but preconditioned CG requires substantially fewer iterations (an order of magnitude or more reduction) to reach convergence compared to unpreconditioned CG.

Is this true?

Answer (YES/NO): NO